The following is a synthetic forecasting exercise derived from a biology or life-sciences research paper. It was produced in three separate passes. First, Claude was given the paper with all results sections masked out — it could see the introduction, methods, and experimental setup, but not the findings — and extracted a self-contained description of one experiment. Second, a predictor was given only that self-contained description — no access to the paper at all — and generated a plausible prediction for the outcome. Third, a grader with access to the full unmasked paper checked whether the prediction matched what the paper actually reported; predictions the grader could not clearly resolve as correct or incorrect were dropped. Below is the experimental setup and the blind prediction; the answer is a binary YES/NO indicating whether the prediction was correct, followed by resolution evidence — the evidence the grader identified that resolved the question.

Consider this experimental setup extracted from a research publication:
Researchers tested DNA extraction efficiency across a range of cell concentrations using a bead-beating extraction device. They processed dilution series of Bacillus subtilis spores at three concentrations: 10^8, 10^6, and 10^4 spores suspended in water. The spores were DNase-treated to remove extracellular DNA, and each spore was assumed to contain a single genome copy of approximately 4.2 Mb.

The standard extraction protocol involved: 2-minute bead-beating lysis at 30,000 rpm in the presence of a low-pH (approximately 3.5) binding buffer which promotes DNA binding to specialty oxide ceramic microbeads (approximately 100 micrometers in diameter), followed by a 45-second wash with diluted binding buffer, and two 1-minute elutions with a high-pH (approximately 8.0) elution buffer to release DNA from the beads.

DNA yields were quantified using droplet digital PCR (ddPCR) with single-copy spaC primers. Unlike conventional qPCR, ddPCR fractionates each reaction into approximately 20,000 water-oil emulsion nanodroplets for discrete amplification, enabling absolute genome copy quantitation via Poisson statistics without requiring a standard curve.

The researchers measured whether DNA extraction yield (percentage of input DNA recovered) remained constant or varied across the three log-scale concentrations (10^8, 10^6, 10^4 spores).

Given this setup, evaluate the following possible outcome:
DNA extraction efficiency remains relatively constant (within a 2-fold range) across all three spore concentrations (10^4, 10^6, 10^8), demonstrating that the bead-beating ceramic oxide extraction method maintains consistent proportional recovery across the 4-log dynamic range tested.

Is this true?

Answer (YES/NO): YES